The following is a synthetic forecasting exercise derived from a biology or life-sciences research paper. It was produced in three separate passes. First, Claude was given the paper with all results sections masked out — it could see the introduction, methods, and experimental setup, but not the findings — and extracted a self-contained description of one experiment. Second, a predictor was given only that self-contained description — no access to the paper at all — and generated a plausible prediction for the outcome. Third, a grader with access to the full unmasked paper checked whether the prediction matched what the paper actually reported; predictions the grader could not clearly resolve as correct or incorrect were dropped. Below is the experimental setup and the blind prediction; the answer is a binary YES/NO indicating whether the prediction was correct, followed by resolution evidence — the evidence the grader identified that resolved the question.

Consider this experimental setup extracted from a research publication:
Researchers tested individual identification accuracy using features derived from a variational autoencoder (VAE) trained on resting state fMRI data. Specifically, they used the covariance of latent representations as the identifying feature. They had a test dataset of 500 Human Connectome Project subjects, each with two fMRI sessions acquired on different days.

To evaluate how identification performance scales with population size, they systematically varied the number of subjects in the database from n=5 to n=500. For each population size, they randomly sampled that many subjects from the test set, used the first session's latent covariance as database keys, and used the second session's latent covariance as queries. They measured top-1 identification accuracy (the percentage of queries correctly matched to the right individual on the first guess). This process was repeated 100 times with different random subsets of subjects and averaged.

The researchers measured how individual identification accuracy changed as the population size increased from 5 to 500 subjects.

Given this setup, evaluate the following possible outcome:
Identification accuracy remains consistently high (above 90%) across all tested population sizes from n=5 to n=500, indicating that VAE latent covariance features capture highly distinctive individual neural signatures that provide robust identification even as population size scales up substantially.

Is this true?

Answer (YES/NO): YES